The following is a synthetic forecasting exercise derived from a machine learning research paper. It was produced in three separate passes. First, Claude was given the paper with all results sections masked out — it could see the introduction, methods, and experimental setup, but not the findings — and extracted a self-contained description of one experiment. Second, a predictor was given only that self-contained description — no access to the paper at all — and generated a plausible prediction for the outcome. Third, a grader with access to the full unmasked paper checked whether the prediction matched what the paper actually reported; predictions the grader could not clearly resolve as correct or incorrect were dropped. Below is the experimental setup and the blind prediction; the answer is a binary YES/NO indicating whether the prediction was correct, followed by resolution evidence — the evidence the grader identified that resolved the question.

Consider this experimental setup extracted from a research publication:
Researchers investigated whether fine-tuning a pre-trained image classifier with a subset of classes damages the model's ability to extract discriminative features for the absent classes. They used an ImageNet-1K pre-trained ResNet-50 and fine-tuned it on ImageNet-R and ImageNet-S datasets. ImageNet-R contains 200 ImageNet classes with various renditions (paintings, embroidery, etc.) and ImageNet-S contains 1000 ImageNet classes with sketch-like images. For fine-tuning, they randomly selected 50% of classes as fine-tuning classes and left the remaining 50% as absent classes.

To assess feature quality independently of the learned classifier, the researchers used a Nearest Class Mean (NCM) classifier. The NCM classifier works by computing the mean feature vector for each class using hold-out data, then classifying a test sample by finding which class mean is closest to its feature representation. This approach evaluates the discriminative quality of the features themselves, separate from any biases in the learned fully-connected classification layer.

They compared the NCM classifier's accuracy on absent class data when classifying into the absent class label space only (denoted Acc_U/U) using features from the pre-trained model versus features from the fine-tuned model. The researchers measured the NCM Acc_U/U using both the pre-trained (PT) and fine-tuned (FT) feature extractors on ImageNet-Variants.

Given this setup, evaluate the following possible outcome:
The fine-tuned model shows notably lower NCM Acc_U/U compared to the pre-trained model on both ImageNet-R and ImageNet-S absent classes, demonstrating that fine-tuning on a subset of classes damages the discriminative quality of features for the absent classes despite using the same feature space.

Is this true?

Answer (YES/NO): NO